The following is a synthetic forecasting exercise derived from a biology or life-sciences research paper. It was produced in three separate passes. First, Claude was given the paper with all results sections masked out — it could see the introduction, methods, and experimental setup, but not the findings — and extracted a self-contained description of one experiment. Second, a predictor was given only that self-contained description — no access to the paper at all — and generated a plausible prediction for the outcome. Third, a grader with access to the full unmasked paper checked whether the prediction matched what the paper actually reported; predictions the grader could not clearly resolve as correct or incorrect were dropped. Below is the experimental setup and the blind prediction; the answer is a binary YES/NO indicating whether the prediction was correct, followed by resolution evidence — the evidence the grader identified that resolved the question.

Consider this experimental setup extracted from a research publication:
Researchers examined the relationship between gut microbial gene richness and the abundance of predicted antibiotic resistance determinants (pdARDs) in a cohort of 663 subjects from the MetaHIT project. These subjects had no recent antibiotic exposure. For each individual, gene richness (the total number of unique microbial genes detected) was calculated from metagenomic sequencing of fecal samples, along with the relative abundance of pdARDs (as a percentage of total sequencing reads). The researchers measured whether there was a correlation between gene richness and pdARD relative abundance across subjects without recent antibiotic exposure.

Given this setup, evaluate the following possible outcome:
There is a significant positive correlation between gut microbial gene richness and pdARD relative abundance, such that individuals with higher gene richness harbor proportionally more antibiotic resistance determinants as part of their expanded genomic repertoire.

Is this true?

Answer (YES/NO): YES